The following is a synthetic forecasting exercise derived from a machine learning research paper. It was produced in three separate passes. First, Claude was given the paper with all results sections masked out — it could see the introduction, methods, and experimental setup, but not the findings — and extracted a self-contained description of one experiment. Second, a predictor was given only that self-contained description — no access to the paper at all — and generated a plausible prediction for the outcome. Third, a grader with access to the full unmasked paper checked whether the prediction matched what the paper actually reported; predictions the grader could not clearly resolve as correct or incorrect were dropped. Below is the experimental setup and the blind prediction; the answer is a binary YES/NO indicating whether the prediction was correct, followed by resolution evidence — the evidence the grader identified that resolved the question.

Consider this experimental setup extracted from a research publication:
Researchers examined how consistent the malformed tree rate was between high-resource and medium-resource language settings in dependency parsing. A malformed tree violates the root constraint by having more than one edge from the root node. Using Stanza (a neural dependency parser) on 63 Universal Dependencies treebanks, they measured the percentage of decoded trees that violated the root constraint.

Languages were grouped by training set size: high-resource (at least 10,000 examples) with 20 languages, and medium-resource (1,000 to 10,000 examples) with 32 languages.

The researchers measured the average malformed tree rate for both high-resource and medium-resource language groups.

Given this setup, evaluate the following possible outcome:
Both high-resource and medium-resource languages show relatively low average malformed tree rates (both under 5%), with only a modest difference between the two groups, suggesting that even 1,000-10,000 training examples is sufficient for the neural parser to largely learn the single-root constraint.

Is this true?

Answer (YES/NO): YES